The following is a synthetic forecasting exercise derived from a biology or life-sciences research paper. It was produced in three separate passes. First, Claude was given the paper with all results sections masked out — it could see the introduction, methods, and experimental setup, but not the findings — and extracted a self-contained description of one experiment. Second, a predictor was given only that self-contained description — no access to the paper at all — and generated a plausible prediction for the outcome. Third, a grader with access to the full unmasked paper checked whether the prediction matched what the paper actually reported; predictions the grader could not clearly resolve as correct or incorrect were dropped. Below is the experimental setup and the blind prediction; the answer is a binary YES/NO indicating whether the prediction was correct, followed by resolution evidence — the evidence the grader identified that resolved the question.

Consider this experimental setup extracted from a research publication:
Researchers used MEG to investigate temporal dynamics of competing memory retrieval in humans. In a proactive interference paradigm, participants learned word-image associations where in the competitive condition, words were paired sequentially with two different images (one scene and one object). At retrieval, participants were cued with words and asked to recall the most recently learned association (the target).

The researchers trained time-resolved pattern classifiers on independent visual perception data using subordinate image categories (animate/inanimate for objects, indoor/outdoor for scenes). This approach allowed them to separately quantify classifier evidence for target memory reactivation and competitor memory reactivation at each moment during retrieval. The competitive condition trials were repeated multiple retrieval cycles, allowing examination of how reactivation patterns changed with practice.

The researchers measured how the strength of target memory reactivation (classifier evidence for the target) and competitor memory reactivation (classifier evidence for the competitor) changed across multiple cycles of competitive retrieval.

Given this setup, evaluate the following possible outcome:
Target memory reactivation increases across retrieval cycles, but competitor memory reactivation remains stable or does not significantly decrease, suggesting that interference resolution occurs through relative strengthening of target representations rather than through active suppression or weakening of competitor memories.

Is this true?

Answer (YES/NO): YES